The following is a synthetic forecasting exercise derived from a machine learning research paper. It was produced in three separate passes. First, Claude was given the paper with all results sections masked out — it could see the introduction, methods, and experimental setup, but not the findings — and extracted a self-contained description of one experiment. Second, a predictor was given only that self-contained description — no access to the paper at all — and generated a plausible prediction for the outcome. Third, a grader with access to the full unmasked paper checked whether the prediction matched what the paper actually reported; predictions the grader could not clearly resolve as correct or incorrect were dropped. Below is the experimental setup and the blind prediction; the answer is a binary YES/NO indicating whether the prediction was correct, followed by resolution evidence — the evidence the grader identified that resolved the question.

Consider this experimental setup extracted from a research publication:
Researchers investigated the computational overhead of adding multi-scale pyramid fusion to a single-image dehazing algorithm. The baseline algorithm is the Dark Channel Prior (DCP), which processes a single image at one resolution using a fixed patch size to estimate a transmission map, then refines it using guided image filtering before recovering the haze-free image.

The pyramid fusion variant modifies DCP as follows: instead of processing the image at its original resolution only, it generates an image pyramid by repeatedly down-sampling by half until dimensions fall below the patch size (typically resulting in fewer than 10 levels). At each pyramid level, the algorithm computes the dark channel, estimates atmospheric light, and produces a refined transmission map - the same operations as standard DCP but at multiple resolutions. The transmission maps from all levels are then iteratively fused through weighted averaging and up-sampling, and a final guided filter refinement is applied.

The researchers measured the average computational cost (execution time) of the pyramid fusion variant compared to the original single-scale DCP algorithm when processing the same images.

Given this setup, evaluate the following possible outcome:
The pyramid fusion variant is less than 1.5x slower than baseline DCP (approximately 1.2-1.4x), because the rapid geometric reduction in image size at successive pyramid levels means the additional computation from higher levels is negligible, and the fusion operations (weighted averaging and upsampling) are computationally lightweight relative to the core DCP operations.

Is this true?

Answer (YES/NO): YES